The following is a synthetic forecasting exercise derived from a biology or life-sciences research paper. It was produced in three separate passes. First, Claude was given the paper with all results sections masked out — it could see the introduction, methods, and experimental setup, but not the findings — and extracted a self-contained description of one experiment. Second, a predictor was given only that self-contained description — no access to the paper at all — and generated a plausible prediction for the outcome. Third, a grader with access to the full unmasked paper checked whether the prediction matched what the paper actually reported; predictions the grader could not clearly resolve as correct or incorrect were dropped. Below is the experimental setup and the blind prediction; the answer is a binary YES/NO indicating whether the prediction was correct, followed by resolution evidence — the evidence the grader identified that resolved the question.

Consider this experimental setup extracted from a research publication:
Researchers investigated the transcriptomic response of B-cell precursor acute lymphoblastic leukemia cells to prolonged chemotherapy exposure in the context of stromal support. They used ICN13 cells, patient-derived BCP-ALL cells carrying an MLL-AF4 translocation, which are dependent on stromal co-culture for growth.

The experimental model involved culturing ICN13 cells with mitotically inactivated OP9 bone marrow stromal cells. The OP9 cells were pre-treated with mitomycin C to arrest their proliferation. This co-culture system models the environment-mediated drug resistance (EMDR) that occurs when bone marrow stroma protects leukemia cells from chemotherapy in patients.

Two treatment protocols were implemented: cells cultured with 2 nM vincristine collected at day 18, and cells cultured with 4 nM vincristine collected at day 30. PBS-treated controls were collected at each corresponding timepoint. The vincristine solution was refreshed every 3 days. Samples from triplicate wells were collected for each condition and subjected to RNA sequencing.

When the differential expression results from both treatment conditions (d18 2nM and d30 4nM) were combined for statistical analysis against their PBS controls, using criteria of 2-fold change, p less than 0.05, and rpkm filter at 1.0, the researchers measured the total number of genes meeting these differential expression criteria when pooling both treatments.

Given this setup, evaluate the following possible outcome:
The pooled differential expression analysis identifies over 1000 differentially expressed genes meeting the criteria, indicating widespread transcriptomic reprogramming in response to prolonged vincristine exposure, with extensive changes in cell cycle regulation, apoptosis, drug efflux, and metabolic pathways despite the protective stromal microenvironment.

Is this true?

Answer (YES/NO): NO